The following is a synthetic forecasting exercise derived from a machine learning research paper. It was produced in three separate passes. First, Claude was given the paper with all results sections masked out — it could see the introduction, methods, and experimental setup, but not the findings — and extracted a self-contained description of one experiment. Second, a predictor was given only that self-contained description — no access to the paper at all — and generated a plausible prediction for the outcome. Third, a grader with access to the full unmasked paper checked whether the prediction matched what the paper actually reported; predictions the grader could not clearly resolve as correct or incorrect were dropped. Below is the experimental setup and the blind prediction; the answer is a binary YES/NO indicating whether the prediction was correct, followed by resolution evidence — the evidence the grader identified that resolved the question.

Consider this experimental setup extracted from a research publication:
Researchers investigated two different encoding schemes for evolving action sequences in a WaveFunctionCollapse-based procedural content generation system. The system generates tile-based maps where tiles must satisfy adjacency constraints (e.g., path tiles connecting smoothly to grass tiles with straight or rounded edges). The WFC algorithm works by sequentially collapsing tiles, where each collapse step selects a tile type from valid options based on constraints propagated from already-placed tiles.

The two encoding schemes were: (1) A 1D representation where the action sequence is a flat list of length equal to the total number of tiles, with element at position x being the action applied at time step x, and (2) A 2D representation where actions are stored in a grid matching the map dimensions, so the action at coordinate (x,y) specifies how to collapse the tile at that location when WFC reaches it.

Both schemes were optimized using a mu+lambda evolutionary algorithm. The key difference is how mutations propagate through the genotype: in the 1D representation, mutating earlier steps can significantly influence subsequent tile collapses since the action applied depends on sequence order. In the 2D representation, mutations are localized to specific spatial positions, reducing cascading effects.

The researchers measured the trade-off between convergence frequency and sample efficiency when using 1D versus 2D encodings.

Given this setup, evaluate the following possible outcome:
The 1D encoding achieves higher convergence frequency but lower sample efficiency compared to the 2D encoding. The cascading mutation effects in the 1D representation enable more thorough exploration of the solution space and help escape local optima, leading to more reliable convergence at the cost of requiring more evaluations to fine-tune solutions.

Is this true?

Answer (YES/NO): YES